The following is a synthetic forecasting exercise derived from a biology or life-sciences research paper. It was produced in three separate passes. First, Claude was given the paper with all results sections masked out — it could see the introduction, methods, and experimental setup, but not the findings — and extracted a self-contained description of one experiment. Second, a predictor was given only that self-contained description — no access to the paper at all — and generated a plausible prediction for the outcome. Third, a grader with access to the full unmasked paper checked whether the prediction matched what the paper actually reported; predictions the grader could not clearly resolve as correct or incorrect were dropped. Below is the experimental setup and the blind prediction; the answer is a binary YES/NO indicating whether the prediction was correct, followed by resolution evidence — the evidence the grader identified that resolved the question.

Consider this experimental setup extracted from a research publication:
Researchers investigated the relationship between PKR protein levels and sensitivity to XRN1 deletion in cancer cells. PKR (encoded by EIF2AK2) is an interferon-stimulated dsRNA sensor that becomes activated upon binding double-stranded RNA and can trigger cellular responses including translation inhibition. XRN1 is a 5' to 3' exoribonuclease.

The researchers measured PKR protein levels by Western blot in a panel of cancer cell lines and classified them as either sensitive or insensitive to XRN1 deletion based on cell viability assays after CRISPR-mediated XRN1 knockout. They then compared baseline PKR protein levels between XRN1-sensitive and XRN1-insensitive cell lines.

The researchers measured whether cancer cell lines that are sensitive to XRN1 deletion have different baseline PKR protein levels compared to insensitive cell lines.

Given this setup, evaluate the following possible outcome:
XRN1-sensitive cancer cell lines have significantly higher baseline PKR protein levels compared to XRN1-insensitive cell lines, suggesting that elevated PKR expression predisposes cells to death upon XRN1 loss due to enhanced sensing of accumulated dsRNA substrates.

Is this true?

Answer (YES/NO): YES